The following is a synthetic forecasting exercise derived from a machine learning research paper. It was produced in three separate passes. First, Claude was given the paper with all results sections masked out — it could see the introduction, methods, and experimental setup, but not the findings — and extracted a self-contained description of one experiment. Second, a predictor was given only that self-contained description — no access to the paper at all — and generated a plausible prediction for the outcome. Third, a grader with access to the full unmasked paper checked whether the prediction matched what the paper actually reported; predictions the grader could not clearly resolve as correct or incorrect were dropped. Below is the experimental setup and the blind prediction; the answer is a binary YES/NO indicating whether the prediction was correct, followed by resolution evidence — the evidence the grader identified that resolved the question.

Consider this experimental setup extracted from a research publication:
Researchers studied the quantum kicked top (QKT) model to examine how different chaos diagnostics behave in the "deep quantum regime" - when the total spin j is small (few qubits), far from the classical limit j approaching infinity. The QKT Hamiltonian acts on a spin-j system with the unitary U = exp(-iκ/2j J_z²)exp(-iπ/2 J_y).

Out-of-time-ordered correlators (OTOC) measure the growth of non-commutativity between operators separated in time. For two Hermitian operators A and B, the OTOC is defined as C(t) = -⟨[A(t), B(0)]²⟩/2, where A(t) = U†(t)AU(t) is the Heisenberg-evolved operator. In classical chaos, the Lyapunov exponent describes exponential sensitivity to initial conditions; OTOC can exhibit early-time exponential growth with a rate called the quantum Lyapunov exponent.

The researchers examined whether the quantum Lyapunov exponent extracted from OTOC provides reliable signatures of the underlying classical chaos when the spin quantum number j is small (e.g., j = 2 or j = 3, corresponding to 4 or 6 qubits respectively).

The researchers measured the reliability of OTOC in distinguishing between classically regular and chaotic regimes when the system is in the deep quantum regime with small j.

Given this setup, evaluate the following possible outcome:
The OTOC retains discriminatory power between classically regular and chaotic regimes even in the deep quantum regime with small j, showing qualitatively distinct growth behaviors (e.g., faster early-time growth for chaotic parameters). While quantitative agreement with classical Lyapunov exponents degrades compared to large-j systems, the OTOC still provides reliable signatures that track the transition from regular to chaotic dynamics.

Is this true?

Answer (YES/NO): YES